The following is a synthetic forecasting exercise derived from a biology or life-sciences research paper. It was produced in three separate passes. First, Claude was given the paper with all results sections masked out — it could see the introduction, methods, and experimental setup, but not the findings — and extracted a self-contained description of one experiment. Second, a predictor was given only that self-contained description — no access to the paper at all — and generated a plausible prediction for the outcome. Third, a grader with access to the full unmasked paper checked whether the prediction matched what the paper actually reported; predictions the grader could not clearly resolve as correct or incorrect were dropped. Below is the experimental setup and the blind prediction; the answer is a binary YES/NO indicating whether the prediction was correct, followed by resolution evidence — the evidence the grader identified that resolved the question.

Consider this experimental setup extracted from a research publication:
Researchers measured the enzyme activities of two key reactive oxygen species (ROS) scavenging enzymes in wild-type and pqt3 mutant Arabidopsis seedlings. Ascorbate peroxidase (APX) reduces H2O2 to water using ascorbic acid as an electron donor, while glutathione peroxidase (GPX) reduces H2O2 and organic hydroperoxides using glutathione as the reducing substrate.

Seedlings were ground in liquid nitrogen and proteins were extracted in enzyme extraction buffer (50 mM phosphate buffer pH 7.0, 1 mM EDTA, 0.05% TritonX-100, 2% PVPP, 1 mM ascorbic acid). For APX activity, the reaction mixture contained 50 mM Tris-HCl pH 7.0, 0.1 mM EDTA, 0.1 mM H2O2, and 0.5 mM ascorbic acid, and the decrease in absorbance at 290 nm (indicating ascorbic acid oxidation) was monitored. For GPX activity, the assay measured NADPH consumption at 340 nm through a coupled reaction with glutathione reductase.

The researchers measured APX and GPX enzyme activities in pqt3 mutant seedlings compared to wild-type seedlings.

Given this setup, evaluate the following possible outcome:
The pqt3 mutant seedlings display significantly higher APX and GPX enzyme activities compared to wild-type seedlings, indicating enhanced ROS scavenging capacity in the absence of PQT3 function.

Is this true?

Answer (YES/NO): YES